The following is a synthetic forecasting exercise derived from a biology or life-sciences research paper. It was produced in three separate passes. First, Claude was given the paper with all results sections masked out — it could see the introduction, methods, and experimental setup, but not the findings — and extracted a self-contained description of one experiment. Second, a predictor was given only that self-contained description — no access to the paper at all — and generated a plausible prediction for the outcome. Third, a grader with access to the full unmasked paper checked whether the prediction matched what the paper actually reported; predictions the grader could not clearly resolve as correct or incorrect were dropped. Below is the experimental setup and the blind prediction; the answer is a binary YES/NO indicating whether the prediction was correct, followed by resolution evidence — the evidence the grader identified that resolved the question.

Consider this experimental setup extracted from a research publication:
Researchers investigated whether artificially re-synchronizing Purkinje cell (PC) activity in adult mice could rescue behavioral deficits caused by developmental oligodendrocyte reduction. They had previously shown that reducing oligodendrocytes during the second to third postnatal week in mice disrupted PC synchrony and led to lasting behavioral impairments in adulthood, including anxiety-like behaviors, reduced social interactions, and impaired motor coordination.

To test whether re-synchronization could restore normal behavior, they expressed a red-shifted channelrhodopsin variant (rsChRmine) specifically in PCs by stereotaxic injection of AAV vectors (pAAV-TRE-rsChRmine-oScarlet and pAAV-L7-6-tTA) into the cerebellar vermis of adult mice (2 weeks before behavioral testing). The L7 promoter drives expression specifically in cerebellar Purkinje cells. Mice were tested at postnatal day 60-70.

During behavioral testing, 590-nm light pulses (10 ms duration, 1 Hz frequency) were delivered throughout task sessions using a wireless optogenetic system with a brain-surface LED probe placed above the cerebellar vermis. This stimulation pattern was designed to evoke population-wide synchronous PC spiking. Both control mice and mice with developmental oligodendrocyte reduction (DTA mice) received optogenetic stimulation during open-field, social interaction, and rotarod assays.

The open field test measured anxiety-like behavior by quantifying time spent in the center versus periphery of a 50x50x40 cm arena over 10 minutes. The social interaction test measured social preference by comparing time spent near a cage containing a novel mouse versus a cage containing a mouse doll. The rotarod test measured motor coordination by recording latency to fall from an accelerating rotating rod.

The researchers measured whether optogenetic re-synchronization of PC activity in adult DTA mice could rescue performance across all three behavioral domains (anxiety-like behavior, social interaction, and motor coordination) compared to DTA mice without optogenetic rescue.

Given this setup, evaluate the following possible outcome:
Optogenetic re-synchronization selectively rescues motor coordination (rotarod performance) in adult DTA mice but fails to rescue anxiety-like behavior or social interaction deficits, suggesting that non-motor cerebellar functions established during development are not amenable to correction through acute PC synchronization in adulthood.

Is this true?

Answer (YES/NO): NO